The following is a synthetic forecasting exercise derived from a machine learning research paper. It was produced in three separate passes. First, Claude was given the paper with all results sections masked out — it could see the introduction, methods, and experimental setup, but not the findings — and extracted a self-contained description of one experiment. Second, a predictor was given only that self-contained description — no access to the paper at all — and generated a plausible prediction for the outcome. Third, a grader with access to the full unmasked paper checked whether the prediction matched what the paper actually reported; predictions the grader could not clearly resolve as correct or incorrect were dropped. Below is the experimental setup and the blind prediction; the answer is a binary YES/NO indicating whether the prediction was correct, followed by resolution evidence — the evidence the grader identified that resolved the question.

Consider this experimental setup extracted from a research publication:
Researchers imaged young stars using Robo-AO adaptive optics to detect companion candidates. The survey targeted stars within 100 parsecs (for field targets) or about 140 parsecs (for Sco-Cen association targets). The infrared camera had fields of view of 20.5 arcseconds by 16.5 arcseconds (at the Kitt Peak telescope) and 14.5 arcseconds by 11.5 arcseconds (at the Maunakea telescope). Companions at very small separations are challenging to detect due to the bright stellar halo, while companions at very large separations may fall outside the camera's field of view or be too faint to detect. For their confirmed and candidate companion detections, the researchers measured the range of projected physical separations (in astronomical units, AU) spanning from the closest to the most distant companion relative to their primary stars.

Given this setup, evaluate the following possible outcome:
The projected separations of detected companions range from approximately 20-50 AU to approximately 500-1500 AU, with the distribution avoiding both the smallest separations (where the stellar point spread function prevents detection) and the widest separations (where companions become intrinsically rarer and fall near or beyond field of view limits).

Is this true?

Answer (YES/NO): NO